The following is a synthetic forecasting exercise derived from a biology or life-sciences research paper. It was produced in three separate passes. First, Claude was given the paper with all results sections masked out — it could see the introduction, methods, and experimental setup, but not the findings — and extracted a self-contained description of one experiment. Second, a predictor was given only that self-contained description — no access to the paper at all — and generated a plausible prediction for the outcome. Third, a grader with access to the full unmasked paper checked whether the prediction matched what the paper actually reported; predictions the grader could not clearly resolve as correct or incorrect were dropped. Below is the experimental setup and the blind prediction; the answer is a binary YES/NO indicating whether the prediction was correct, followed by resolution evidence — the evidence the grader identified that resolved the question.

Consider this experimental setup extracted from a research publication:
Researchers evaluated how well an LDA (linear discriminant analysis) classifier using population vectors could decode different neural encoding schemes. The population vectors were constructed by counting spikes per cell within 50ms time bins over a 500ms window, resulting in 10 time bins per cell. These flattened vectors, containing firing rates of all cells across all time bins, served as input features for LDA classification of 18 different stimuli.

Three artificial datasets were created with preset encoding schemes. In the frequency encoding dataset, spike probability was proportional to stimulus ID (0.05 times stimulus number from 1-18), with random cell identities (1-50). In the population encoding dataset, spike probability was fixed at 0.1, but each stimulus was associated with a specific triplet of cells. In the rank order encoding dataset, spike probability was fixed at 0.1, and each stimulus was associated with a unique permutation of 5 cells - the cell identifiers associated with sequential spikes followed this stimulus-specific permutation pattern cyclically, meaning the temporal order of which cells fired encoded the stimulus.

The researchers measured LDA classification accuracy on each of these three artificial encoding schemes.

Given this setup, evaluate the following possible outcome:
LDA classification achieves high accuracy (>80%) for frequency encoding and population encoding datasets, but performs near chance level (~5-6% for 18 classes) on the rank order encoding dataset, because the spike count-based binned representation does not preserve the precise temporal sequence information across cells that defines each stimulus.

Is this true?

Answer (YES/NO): NO